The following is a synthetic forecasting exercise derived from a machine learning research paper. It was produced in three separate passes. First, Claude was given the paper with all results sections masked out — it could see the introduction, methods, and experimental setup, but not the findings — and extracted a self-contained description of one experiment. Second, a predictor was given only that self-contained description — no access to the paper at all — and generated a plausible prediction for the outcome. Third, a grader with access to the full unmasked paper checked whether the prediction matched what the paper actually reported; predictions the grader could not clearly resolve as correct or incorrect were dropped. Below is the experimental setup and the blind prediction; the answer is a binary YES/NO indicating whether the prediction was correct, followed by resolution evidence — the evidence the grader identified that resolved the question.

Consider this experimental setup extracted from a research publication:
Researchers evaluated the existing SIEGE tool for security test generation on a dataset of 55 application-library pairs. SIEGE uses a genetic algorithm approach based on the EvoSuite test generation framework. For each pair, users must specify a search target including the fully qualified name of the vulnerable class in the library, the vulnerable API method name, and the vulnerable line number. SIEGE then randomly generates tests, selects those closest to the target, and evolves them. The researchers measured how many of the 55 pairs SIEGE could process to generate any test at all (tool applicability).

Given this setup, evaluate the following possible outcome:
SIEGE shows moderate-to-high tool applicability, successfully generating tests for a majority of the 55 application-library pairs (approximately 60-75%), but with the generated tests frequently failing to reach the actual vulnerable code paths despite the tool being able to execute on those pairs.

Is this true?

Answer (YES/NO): NO